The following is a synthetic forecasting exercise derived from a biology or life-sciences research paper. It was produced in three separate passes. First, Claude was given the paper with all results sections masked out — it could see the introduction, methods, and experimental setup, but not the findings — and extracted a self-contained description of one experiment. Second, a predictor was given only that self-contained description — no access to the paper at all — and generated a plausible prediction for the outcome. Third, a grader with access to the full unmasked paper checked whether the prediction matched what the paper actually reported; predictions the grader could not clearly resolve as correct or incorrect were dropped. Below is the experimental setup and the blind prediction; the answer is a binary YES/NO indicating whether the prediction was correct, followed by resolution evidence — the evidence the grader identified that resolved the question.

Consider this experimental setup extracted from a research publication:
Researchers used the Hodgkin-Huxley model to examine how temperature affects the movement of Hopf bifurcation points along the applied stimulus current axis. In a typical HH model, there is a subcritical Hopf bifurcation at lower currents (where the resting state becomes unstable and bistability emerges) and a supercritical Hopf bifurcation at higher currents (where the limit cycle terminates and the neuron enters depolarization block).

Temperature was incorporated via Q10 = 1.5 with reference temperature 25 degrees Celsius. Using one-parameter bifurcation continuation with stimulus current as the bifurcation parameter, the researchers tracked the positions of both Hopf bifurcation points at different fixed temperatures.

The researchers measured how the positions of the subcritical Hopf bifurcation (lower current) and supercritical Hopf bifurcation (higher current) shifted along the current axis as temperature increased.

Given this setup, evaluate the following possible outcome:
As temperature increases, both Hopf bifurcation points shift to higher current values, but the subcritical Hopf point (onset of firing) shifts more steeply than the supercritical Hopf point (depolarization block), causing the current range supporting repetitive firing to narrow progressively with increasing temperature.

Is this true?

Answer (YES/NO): NO